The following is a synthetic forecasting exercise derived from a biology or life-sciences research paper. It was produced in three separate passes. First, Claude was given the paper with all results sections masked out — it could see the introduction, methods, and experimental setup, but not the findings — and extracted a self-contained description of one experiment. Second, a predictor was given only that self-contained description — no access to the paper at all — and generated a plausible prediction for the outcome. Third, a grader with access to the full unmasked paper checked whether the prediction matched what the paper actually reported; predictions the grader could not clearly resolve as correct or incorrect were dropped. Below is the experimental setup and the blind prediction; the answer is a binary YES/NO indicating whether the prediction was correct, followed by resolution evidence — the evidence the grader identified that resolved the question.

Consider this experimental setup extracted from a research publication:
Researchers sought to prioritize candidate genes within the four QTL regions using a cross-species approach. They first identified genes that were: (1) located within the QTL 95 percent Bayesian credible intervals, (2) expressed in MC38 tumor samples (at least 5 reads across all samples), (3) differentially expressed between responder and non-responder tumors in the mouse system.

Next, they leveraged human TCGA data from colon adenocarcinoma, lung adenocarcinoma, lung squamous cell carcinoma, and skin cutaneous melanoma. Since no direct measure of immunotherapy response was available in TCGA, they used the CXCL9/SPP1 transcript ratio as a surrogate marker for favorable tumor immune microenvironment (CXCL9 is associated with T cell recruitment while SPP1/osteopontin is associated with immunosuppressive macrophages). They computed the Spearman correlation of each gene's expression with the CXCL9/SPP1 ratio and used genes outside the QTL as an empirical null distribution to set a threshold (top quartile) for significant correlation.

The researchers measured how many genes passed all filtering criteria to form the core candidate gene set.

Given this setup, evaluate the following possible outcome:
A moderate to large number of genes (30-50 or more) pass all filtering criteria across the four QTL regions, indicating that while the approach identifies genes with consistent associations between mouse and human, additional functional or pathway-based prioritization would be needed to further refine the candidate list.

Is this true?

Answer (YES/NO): YES